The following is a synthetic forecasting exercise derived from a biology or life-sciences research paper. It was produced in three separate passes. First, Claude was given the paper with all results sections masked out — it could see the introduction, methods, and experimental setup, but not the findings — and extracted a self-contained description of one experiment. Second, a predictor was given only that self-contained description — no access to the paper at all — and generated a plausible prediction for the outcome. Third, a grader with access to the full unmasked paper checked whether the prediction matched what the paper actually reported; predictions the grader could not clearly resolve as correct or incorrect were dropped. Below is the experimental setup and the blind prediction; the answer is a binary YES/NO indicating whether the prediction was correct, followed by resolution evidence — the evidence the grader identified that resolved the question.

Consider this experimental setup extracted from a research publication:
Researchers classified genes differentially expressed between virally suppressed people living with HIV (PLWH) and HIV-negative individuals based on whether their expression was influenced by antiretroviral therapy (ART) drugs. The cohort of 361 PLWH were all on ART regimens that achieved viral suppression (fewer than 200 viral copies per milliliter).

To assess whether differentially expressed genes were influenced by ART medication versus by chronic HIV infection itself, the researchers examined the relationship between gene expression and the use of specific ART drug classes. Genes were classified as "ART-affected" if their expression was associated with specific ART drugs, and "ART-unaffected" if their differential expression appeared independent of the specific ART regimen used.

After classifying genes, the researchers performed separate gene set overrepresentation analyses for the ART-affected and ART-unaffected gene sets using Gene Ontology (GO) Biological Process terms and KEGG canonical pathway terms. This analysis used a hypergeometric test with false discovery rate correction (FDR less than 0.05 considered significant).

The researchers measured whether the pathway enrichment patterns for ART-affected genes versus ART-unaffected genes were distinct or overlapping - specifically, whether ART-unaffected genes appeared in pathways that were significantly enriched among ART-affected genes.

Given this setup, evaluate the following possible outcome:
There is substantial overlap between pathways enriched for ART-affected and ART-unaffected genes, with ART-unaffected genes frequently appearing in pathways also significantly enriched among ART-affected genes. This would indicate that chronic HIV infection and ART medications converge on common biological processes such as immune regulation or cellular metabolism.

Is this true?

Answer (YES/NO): YES